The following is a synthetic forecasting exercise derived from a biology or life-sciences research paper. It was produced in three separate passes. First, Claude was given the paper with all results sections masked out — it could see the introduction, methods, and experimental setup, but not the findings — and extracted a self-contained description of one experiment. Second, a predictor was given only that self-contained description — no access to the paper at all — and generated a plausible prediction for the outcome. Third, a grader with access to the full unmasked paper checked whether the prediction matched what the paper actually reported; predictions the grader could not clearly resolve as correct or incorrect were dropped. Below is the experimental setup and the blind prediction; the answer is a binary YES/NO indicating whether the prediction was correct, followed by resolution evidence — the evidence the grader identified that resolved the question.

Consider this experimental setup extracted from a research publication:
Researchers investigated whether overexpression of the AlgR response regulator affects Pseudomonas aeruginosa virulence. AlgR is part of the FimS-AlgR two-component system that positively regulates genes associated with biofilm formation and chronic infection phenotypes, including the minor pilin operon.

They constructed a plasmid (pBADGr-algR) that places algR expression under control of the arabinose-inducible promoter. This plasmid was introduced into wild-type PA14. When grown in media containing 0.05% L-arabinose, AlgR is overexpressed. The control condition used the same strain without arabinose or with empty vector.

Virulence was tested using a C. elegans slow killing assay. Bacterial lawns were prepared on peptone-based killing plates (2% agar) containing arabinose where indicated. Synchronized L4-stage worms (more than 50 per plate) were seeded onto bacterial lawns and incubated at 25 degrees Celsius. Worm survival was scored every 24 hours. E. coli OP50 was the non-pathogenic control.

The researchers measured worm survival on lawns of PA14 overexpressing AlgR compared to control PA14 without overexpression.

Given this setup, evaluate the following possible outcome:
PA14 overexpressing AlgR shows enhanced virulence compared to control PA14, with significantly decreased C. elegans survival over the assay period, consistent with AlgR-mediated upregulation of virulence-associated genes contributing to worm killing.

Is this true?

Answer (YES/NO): NO